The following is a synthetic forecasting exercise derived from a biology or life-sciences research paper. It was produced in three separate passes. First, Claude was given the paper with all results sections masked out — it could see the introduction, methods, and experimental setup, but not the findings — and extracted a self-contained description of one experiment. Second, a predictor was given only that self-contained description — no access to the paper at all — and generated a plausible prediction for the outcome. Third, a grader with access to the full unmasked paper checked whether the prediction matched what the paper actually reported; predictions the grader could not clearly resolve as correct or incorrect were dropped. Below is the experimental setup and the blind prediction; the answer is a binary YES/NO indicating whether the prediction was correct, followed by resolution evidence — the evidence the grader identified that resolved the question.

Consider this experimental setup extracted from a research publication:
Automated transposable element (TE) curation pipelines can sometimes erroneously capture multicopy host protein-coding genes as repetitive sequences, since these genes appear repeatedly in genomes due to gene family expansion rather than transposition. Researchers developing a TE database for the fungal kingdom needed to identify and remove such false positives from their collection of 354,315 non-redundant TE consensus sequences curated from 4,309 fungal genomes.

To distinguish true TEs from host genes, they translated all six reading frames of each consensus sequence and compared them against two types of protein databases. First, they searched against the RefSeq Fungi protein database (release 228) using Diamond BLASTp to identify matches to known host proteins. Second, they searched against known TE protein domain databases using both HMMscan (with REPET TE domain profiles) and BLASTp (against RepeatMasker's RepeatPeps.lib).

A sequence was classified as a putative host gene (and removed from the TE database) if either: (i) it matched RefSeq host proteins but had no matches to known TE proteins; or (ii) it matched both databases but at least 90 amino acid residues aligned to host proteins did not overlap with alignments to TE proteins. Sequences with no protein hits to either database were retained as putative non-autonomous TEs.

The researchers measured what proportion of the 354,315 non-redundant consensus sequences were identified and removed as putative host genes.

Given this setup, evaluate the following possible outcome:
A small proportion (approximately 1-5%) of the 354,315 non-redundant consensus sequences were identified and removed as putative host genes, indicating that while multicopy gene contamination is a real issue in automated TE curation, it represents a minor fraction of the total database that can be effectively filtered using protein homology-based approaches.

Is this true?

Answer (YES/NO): NO